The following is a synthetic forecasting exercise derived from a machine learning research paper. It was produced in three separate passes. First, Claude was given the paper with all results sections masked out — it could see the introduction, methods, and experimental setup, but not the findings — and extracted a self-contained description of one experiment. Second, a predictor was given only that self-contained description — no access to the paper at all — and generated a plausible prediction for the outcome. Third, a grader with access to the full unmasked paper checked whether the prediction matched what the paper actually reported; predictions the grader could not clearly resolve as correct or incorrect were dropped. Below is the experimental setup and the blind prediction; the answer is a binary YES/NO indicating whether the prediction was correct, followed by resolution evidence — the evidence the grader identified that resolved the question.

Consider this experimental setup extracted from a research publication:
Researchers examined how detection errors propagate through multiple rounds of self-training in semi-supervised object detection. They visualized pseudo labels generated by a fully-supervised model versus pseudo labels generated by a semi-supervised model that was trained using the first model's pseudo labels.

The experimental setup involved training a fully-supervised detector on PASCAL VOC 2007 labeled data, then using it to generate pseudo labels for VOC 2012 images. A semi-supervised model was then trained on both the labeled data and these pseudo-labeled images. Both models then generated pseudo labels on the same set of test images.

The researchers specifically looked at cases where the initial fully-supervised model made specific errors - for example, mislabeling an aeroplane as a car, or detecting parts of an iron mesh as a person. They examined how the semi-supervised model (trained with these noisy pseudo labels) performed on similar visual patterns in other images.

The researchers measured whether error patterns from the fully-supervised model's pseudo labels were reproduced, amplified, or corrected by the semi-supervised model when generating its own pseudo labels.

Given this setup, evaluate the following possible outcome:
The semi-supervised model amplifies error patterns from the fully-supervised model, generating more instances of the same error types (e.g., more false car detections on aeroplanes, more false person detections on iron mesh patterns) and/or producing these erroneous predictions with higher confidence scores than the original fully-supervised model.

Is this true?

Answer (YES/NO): YES